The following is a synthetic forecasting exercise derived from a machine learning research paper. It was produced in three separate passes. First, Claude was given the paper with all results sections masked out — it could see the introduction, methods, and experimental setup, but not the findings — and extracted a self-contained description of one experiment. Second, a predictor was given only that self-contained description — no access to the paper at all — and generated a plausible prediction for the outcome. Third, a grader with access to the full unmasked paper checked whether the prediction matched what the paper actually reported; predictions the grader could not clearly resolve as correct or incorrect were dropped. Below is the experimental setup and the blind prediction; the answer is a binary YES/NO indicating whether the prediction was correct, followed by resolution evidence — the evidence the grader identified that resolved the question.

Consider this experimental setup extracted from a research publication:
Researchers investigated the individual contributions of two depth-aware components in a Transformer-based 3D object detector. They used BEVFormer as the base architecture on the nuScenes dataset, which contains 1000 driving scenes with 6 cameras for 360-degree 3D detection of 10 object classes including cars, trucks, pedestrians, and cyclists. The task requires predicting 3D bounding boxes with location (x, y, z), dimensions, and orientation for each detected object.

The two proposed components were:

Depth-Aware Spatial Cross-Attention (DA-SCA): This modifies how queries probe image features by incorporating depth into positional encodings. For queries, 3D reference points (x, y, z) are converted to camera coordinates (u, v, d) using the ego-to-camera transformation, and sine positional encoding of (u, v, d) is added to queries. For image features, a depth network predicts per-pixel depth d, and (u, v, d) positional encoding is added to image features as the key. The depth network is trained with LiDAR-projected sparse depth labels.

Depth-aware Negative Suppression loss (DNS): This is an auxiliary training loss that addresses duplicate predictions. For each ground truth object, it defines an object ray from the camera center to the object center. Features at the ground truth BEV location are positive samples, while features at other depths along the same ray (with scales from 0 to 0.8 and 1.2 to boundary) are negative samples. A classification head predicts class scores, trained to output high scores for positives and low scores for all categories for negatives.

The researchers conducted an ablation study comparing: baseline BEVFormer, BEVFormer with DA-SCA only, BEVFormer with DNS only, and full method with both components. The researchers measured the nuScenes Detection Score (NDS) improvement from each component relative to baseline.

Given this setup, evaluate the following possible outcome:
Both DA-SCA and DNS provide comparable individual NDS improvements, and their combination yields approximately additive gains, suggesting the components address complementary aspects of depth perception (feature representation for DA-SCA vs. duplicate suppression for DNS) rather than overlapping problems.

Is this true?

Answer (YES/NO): YES